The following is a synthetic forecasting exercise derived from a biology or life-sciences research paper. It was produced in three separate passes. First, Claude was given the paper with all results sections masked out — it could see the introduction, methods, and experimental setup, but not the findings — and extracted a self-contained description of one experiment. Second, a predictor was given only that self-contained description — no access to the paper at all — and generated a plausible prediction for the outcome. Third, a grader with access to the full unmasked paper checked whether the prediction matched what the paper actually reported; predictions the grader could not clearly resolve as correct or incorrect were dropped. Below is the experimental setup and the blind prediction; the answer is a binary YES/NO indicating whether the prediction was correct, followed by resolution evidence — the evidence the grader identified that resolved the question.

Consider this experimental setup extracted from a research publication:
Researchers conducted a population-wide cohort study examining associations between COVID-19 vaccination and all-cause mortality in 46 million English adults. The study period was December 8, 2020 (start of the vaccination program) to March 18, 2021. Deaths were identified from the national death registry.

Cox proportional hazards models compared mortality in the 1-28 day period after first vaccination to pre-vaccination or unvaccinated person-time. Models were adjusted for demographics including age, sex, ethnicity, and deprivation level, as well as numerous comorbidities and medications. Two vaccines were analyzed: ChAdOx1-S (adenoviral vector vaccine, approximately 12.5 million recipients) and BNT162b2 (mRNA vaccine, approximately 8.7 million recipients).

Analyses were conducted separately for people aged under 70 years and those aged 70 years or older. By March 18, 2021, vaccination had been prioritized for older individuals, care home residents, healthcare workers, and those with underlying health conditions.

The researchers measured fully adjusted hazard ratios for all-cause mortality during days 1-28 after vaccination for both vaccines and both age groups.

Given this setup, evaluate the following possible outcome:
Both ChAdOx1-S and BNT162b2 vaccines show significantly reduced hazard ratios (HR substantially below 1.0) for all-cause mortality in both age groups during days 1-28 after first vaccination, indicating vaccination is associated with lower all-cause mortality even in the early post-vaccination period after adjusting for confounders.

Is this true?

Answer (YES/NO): YES